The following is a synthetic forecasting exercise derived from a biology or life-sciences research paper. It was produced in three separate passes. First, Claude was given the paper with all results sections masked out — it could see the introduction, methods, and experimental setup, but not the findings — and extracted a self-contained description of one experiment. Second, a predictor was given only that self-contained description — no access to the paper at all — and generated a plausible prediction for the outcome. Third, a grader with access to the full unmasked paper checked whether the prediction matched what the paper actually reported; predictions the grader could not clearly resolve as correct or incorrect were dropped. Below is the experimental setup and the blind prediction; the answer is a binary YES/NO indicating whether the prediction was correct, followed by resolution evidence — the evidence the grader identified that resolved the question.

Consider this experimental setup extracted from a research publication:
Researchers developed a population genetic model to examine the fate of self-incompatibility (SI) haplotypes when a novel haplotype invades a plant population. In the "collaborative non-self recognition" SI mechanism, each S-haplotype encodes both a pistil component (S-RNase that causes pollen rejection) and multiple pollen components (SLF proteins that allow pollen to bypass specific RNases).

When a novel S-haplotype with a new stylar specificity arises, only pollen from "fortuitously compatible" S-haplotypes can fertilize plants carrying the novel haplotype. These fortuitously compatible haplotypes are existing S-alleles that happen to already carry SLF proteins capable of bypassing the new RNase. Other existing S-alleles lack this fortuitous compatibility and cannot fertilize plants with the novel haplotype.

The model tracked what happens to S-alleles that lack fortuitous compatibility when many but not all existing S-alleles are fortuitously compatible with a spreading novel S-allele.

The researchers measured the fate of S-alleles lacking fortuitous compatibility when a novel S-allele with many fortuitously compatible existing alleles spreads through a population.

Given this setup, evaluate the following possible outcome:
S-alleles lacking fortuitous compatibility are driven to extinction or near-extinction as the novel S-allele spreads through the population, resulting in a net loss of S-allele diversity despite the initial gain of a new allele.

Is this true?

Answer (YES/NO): YES